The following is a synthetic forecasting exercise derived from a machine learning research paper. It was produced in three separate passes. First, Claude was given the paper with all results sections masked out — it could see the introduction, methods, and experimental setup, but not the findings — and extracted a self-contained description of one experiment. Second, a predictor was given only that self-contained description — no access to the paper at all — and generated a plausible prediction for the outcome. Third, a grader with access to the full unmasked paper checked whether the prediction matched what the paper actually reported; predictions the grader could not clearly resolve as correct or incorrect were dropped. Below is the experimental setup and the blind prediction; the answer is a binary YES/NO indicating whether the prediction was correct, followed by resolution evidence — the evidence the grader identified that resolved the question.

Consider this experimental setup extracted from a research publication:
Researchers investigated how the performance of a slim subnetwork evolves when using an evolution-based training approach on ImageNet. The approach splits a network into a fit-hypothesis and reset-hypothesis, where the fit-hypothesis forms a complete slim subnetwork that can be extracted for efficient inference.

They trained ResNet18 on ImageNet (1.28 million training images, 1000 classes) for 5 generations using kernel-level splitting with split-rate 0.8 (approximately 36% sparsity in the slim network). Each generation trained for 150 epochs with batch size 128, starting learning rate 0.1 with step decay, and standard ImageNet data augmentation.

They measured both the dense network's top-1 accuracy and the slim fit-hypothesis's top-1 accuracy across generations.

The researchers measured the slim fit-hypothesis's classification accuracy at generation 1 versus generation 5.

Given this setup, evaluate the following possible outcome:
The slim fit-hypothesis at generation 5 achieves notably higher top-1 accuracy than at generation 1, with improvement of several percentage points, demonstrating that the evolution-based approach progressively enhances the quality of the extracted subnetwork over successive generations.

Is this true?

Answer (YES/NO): NO